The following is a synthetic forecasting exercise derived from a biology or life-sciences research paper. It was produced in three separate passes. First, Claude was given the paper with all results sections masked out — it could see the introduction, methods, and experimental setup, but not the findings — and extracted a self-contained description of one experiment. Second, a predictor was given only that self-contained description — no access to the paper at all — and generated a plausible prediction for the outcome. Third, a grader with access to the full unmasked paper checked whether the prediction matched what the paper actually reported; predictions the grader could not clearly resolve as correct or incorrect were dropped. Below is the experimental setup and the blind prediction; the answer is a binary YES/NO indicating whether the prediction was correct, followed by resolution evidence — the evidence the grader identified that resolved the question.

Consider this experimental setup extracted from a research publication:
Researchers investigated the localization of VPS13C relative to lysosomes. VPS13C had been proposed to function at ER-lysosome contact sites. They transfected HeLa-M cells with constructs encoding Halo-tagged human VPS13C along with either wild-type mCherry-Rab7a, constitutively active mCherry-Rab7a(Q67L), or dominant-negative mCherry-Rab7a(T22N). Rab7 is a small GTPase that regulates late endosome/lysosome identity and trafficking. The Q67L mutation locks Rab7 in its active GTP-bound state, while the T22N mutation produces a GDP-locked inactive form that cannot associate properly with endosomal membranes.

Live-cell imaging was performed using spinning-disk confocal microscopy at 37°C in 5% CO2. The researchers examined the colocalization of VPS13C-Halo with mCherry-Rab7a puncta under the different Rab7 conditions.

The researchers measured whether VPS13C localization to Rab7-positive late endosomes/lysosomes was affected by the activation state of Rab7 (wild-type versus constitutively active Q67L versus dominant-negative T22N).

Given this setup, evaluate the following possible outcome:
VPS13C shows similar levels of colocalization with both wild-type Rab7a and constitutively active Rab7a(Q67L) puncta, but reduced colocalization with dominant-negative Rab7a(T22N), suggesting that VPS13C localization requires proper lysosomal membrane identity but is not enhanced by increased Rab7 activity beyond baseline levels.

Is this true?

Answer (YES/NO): YES